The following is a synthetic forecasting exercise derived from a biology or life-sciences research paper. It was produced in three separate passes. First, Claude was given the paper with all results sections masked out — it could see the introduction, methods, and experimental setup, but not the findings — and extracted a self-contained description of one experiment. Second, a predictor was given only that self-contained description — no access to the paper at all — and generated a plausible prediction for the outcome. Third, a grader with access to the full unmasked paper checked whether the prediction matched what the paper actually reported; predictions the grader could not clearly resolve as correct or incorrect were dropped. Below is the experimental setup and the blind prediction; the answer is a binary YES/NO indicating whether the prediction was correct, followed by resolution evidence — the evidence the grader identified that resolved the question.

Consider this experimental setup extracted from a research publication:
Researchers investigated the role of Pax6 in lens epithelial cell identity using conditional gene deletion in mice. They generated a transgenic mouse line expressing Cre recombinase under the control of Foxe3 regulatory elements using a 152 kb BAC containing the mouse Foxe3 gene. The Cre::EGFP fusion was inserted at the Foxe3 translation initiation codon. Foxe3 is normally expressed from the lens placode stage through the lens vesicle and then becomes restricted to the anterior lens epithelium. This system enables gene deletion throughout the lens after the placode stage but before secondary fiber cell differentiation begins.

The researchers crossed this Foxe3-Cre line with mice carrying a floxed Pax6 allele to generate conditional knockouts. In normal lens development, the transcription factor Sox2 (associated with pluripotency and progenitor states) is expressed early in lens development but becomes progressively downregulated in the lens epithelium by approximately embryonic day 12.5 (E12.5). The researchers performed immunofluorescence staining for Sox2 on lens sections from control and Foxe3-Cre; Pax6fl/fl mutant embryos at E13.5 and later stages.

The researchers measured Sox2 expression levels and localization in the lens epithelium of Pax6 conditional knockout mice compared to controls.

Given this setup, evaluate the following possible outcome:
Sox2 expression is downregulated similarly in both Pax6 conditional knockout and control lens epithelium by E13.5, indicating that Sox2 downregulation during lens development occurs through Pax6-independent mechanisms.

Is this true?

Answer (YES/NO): NO